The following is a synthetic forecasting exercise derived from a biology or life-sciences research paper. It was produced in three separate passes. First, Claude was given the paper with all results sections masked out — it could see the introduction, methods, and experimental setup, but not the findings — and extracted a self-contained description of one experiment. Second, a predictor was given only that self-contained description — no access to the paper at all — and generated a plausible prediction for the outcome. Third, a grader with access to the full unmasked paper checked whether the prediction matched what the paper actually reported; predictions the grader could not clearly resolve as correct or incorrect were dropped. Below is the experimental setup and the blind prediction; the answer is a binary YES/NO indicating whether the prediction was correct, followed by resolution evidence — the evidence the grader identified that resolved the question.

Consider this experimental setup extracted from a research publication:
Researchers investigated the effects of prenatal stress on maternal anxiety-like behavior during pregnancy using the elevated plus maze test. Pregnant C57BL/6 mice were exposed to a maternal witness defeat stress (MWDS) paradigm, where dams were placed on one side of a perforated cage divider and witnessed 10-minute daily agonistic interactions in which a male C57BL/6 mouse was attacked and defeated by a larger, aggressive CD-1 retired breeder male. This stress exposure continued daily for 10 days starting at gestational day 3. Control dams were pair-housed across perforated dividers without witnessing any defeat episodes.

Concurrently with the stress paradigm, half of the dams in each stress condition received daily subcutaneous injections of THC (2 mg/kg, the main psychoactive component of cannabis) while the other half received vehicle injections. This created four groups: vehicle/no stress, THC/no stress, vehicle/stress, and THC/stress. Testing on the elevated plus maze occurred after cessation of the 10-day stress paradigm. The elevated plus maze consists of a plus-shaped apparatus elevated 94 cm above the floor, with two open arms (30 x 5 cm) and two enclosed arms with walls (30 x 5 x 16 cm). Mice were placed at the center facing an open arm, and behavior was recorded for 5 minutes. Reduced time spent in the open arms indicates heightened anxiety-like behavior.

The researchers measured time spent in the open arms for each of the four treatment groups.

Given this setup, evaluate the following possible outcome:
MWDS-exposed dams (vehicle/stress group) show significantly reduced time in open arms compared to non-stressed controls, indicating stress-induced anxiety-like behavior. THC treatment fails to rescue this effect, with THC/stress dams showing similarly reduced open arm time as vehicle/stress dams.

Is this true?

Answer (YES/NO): YES